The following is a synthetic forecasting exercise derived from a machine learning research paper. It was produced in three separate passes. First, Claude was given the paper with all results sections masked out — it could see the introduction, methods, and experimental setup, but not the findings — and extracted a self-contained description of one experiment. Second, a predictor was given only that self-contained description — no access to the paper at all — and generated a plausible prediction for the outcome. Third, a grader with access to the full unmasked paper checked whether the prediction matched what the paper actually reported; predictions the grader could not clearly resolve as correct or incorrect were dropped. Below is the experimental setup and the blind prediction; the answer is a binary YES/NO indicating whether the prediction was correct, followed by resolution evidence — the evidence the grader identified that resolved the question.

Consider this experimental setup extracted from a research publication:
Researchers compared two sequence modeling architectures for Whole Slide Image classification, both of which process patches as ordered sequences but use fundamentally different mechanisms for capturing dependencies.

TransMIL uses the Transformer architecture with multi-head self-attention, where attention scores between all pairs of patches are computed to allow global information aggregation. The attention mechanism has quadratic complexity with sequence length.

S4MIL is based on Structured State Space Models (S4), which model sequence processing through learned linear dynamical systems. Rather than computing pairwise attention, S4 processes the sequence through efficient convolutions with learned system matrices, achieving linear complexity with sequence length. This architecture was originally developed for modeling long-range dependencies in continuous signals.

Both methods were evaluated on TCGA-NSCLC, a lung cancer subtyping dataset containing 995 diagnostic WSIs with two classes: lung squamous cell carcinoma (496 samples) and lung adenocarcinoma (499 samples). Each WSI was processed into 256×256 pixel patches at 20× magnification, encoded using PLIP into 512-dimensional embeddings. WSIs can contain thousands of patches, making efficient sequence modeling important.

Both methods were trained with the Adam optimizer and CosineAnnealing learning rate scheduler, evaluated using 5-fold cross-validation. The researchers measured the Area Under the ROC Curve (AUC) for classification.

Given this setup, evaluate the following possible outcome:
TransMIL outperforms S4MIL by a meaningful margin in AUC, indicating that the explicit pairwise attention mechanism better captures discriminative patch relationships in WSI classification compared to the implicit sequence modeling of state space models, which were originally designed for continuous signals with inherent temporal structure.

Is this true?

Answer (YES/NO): NO